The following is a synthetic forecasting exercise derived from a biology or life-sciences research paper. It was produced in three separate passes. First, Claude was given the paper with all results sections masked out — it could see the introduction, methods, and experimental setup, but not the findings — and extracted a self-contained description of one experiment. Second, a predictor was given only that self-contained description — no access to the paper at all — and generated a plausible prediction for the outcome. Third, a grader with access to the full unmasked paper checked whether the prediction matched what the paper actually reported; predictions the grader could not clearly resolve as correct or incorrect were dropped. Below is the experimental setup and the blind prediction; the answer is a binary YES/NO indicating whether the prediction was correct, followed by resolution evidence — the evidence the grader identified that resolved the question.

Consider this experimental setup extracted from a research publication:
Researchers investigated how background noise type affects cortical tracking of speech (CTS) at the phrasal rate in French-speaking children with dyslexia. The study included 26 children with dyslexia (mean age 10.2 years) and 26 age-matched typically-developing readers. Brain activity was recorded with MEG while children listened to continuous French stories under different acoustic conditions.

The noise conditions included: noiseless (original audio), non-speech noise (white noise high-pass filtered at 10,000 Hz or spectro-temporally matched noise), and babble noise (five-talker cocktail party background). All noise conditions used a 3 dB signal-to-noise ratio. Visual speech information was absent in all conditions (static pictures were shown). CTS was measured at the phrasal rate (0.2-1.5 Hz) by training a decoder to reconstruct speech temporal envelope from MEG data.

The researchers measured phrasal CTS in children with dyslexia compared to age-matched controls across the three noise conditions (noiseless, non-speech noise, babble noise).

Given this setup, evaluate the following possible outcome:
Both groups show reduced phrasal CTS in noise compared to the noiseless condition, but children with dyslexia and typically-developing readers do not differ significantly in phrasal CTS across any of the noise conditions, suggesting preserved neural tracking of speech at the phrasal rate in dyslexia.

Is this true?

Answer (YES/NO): NO